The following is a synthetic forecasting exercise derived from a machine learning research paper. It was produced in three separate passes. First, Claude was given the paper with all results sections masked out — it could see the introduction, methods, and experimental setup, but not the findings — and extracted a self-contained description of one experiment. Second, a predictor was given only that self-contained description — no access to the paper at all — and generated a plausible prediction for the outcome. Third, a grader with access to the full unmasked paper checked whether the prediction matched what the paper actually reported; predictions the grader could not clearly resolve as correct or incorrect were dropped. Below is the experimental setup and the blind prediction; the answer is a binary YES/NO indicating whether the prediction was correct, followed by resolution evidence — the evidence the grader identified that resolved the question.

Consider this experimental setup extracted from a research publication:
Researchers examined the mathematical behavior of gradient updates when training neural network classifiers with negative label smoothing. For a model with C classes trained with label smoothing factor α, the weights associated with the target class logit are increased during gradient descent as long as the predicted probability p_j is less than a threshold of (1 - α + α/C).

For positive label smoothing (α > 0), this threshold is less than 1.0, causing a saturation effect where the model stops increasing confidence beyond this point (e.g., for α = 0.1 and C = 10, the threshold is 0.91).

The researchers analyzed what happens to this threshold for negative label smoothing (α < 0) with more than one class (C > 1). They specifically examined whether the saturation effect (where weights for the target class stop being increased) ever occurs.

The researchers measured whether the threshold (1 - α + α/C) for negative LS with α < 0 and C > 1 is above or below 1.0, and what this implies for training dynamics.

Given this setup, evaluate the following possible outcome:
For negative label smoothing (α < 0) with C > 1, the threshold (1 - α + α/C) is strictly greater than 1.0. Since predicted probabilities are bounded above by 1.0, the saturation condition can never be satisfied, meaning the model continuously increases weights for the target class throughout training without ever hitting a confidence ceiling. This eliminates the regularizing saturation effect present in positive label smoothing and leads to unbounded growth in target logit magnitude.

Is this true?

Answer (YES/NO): YES